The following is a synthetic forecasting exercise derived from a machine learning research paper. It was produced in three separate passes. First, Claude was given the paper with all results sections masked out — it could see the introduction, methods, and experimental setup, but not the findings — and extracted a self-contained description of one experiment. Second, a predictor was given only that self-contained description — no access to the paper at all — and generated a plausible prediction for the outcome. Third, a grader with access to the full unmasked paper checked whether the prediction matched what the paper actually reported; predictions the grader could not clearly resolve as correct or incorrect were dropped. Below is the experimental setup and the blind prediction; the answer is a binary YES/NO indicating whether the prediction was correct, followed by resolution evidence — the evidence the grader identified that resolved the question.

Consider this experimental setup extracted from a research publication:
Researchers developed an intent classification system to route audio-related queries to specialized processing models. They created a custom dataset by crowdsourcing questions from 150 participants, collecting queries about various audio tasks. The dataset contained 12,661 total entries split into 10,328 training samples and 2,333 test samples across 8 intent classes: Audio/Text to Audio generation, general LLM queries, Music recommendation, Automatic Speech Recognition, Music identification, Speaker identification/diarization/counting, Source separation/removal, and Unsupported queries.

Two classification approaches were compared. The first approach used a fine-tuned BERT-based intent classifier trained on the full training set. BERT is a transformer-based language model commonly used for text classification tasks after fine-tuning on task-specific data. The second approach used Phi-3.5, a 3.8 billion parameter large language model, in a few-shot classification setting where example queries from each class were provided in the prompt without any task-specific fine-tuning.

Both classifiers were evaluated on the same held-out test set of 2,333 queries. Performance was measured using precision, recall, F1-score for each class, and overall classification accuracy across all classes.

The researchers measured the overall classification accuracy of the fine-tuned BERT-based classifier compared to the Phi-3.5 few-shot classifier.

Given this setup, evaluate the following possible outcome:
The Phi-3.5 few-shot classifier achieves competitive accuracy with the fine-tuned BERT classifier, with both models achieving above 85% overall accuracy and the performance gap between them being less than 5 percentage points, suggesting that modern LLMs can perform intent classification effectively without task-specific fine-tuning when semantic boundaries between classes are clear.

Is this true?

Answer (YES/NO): NO